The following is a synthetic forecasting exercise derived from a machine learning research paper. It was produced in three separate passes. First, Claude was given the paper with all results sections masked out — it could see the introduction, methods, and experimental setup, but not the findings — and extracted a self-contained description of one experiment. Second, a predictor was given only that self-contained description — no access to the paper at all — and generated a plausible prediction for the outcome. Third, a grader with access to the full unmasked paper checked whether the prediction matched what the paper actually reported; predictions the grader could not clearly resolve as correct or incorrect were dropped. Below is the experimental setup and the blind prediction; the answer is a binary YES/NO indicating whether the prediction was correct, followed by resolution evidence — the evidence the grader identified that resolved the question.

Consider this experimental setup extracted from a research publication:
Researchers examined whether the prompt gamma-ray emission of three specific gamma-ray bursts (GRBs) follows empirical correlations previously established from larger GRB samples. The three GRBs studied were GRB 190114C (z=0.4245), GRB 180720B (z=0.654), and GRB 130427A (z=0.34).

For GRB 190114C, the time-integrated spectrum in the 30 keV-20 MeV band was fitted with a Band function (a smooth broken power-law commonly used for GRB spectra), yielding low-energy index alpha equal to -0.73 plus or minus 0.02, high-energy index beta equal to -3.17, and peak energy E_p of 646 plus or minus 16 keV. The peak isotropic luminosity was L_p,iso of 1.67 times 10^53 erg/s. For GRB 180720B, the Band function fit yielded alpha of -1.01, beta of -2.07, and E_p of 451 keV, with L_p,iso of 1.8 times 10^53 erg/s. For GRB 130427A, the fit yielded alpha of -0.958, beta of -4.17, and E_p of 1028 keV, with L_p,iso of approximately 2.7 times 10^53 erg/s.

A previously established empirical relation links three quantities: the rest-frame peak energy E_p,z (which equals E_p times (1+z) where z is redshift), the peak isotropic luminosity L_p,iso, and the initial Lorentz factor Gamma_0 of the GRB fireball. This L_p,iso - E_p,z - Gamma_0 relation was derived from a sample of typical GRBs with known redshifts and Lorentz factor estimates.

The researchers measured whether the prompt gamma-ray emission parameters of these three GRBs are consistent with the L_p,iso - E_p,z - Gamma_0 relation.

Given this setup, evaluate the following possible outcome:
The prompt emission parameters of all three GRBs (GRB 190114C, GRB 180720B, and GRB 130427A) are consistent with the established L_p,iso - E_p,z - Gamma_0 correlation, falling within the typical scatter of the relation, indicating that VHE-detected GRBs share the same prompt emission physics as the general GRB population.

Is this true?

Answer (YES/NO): YES